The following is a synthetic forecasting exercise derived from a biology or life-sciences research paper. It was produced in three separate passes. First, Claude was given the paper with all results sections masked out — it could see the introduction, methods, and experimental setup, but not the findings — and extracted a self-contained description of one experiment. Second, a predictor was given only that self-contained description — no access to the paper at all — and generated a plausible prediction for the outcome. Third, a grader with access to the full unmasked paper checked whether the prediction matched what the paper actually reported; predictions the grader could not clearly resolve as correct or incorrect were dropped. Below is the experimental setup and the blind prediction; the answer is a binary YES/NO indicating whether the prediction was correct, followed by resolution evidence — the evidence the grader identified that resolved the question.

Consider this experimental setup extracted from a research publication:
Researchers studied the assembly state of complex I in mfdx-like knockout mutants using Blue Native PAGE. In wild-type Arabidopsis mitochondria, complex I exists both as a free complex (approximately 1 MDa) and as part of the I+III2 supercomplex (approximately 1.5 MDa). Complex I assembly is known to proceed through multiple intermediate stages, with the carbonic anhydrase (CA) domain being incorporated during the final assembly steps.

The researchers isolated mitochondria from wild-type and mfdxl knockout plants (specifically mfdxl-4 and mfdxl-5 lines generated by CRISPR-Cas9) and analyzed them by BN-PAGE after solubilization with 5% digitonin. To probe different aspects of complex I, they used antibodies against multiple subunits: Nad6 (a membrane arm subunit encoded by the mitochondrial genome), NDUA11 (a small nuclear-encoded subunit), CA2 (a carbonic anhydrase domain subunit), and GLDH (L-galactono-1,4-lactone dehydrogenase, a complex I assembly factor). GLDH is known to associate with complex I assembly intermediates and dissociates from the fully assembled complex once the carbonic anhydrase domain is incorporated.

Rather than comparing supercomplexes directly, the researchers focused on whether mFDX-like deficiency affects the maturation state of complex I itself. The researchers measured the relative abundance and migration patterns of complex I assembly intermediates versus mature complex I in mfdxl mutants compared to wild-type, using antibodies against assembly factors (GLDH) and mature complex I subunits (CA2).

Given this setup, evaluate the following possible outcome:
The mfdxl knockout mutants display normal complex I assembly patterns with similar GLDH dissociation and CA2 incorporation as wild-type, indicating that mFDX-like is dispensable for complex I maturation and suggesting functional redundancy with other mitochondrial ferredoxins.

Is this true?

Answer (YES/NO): NO